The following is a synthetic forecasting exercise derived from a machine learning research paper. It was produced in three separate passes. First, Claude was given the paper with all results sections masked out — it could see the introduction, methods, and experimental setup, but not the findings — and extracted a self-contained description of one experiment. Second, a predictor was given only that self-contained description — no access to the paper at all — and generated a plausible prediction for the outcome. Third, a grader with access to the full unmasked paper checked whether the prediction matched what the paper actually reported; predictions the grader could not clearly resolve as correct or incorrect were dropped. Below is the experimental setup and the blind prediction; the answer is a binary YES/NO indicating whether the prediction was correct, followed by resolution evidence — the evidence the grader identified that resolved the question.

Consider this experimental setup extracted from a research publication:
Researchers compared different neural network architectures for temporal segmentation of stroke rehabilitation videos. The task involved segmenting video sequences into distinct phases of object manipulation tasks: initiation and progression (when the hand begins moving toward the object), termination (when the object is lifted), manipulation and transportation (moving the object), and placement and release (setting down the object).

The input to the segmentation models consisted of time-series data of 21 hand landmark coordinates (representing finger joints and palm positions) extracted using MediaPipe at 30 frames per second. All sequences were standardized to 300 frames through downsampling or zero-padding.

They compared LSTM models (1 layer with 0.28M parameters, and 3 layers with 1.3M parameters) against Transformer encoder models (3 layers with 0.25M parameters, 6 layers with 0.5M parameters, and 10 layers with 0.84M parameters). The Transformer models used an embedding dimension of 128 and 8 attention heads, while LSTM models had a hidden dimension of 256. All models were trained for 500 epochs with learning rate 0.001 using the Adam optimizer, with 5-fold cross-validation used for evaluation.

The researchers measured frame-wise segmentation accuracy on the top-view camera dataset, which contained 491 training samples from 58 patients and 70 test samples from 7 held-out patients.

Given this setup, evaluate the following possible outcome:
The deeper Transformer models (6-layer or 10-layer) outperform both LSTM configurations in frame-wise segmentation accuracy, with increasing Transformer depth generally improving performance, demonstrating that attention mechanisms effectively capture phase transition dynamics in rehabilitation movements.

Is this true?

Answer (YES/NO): YES